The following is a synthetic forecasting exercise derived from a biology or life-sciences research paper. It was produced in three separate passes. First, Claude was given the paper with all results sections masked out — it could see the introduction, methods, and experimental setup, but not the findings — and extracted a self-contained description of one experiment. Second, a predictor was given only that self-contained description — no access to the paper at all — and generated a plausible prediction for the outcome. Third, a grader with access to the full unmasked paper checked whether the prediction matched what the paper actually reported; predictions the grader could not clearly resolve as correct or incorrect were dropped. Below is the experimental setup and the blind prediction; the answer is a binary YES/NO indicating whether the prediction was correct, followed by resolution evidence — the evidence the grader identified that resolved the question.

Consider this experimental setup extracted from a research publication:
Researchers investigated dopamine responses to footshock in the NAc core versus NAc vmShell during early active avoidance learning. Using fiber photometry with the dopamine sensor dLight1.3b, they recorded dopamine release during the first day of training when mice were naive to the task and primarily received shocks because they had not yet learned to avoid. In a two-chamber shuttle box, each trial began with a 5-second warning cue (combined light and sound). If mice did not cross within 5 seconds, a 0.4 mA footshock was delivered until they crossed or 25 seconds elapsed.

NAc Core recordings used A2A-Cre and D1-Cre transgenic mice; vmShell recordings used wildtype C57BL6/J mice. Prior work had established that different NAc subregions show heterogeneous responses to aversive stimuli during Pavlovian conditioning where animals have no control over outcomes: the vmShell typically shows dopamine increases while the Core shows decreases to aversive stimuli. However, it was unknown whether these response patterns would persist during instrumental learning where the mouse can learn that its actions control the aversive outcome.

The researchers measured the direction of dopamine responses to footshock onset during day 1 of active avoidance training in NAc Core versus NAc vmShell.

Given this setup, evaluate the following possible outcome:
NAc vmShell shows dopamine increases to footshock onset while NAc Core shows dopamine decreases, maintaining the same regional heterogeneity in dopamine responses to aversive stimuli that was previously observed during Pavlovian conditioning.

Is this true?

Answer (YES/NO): YES